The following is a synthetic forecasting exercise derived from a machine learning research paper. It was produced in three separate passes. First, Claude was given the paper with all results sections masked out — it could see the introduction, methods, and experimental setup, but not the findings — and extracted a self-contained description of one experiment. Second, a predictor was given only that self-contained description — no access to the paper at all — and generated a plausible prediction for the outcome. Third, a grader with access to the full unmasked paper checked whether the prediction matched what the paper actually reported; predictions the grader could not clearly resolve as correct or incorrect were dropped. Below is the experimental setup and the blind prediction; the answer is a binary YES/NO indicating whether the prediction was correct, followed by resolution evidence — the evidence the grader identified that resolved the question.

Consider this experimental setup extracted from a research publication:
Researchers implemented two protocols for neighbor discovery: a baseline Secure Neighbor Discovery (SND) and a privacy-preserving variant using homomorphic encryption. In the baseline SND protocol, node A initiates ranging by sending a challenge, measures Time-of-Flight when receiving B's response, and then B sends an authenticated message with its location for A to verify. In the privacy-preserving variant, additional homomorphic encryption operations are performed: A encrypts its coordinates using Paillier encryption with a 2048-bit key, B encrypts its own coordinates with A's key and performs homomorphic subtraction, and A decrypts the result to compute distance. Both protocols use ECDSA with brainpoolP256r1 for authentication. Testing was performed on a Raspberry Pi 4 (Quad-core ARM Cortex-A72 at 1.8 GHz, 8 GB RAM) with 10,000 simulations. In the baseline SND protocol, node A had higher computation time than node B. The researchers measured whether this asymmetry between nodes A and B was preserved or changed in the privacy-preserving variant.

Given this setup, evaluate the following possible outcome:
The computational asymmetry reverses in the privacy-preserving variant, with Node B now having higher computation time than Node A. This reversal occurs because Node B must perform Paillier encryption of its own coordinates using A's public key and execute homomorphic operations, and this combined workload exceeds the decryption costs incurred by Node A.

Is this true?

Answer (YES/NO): NO